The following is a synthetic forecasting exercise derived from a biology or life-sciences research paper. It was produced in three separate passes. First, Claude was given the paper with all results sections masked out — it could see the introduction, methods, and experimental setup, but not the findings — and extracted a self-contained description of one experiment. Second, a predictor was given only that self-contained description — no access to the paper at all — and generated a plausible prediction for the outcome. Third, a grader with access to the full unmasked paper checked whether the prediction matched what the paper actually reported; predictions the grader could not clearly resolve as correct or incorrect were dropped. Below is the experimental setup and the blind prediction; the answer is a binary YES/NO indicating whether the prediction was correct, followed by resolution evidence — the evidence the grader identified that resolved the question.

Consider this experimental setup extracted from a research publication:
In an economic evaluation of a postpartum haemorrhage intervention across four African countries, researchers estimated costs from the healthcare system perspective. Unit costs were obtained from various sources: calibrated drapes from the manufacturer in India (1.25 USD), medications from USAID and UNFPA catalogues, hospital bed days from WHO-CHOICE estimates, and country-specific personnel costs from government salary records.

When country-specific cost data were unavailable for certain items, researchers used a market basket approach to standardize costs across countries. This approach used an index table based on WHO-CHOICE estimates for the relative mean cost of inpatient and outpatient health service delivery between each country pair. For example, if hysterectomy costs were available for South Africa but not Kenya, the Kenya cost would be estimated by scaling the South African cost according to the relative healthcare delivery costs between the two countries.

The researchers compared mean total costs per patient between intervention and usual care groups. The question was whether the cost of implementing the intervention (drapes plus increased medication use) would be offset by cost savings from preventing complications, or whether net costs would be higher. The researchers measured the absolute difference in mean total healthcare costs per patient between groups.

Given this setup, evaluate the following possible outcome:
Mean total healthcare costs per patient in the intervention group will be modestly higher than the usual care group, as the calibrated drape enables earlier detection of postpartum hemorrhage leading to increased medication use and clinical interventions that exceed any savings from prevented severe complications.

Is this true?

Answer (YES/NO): YES